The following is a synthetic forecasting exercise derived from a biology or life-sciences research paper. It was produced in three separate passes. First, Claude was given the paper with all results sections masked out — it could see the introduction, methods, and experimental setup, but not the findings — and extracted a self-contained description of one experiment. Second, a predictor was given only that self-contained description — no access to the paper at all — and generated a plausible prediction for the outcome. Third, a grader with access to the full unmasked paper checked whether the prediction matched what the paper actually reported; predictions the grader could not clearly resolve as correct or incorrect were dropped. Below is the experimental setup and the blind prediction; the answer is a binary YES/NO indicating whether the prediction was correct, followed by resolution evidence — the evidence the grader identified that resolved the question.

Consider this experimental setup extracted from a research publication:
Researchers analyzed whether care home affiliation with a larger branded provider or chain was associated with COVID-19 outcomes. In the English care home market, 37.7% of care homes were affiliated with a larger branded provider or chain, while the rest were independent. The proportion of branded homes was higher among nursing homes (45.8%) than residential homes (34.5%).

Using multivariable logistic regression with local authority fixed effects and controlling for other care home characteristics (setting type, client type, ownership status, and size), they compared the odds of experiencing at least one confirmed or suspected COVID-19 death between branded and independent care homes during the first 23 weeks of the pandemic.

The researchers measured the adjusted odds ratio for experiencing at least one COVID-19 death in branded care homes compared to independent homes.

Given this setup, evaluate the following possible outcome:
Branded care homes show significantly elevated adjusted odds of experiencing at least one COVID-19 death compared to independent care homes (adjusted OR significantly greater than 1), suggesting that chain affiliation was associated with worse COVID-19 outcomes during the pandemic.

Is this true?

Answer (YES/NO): YES